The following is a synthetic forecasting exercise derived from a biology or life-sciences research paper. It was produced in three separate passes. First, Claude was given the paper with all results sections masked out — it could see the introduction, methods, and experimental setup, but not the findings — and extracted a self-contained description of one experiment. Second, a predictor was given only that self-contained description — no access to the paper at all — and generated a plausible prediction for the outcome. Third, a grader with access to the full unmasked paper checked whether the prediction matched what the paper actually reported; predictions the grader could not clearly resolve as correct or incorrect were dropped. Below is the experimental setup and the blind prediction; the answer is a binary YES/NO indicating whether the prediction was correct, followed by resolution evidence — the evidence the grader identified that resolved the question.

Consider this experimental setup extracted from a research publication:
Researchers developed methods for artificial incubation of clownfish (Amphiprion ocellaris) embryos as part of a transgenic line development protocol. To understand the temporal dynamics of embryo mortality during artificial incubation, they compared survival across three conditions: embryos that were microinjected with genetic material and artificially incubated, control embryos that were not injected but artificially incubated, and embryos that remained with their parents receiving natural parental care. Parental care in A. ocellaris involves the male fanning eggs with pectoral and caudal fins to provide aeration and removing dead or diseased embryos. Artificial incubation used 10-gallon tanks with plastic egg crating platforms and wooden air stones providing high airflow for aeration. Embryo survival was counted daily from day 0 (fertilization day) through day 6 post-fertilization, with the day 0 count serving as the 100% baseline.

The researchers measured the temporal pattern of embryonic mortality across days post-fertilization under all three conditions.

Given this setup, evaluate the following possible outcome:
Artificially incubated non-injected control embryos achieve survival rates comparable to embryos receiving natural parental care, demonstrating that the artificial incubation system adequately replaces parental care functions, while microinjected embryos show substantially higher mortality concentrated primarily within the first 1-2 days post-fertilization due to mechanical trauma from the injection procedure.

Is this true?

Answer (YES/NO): NO